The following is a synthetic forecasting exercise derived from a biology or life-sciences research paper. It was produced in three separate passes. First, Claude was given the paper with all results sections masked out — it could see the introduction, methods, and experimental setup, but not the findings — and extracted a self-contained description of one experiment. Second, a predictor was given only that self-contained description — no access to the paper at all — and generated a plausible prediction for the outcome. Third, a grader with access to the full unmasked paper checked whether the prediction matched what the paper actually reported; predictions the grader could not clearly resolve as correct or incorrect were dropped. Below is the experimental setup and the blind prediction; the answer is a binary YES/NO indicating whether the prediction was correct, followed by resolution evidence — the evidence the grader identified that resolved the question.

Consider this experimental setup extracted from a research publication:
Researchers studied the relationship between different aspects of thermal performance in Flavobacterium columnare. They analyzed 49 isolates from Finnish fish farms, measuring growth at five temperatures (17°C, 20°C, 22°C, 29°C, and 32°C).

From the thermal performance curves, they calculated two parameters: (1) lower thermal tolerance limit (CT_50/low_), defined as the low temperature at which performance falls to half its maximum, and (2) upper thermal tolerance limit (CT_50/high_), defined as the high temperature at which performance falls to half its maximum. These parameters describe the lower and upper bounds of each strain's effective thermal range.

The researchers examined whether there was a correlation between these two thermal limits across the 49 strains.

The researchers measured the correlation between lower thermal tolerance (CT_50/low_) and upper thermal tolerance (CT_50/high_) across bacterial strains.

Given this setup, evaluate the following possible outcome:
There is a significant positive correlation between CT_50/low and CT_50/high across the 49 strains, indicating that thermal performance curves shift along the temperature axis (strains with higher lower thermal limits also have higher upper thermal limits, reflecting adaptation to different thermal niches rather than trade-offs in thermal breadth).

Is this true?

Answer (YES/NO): NO